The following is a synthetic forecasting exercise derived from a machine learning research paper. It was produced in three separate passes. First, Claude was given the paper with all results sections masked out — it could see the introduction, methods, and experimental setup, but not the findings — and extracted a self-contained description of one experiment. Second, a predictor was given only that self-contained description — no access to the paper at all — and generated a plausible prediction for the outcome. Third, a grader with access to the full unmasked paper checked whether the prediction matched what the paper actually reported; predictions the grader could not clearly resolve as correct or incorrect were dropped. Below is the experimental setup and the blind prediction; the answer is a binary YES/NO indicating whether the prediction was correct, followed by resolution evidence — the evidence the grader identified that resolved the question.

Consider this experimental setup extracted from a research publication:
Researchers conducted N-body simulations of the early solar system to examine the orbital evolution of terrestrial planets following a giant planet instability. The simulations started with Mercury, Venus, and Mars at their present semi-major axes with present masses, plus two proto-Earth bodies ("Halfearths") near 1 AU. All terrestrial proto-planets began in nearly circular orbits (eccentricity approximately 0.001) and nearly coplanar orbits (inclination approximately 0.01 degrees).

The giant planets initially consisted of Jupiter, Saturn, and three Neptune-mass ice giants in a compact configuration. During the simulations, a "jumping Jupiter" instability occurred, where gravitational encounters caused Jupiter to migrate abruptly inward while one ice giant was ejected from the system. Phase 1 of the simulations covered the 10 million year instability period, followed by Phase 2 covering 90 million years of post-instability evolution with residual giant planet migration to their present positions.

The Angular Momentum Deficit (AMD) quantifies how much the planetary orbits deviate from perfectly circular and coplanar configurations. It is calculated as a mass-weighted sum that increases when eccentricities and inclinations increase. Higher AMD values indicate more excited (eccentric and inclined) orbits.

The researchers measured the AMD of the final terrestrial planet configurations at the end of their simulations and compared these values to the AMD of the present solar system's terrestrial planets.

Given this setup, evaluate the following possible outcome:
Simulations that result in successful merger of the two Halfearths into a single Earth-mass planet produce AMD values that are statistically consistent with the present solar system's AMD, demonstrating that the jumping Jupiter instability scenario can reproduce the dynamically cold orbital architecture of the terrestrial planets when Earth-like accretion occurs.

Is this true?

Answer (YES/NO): NO